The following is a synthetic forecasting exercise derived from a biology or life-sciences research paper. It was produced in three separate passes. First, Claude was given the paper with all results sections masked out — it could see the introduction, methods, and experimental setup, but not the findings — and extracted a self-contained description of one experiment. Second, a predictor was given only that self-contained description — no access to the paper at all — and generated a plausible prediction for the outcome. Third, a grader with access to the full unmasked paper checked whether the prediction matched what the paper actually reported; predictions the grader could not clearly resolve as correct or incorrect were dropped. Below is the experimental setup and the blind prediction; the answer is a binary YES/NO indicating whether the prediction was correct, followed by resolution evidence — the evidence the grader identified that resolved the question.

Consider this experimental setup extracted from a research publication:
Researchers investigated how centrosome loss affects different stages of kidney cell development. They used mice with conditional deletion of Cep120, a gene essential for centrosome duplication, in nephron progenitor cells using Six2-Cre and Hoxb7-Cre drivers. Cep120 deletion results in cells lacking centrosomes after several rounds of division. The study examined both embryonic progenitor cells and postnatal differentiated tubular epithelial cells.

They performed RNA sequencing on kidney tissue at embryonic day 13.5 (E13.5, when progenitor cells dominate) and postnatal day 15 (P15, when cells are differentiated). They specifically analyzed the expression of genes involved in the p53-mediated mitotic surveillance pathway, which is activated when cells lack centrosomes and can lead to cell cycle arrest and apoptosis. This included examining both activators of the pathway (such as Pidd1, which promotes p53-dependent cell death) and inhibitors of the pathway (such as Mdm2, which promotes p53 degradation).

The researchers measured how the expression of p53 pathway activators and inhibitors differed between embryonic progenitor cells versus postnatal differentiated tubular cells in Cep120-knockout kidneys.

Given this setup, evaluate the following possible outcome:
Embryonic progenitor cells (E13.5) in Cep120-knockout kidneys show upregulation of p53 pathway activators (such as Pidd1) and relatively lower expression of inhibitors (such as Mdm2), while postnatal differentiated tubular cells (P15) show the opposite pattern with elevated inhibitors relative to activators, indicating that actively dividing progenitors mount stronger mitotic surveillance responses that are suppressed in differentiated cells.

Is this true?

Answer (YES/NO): YES